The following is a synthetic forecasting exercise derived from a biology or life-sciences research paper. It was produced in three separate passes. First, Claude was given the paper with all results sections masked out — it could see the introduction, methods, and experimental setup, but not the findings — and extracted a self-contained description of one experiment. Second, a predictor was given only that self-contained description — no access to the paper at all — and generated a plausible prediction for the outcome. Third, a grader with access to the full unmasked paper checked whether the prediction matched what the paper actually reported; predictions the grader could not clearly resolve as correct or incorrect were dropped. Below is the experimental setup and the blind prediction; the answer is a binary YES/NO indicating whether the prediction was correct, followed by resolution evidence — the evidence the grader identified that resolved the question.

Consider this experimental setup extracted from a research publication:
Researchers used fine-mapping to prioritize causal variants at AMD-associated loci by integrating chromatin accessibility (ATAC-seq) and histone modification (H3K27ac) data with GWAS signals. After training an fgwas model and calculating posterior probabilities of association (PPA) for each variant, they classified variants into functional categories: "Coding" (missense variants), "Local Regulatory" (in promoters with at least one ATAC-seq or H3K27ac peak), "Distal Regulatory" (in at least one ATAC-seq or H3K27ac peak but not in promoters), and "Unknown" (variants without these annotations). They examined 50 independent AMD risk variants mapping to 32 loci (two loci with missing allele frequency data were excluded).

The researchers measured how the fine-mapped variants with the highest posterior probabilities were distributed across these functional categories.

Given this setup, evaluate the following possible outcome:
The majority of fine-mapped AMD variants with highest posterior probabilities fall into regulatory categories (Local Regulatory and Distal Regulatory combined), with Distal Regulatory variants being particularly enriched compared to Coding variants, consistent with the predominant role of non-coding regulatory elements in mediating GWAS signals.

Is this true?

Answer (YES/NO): YES